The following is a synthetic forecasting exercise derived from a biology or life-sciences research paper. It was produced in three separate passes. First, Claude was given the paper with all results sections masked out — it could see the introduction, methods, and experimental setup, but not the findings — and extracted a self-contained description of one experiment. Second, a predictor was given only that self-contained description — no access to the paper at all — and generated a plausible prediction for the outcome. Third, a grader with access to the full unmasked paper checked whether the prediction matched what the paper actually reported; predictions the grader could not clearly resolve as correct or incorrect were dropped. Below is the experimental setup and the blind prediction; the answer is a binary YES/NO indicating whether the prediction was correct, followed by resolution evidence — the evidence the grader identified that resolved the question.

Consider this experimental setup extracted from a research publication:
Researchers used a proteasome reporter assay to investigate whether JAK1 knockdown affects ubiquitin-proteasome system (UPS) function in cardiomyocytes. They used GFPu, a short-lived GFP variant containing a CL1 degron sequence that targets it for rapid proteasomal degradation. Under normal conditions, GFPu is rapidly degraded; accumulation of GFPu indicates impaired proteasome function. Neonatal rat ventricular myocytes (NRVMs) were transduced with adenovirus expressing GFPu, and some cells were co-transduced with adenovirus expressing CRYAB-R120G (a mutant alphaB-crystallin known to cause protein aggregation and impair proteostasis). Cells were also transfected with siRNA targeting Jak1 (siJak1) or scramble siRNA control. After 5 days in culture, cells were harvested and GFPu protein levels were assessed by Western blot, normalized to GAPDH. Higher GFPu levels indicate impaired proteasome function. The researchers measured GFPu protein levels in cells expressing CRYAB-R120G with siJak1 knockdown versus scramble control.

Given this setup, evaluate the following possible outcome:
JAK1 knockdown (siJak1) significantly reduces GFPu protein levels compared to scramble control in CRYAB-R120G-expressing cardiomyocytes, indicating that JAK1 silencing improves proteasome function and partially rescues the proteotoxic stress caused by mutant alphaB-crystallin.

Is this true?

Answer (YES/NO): YES